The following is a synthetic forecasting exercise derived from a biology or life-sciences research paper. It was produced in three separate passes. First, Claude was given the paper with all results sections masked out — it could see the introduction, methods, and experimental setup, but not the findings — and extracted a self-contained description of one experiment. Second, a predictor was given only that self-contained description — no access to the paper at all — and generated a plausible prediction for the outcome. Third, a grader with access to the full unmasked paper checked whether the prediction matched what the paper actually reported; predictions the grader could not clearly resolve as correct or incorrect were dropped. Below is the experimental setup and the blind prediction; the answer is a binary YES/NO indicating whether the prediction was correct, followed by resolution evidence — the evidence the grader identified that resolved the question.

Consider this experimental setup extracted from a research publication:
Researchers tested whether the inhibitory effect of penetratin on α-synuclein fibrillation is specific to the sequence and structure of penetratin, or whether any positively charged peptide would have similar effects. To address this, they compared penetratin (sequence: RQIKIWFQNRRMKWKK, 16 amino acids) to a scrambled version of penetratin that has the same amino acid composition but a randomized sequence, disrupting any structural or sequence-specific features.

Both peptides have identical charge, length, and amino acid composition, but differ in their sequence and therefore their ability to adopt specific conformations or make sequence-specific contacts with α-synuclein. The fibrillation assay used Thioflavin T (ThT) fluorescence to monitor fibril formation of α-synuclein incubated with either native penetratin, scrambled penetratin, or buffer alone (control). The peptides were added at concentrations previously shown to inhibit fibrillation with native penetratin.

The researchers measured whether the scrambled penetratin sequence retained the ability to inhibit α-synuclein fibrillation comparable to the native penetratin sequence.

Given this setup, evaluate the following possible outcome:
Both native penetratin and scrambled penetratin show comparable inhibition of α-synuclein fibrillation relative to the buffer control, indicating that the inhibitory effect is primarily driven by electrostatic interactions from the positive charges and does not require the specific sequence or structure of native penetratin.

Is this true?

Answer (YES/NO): NO